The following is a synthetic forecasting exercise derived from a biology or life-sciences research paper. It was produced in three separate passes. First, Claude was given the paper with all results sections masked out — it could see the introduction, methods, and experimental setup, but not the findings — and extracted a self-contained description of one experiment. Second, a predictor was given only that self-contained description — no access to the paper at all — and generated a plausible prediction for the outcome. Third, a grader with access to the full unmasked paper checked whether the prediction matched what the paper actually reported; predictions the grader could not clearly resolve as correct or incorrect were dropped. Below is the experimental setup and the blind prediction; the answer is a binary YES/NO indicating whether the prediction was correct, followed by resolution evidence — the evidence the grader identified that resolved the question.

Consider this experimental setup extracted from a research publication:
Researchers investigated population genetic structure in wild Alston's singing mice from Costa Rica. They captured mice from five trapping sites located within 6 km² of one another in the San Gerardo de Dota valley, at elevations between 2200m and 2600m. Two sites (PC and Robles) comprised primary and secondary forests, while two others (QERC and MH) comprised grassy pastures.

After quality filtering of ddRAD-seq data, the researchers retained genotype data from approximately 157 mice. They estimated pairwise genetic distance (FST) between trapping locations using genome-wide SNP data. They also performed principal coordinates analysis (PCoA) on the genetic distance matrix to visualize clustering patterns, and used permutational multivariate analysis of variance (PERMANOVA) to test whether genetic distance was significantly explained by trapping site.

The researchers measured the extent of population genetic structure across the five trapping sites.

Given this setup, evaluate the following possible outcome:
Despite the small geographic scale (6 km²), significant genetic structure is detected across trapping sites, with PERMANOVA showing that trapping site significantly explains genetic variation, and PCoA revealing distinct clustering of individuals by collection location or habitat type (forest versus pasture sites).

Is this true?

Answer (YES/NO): NO